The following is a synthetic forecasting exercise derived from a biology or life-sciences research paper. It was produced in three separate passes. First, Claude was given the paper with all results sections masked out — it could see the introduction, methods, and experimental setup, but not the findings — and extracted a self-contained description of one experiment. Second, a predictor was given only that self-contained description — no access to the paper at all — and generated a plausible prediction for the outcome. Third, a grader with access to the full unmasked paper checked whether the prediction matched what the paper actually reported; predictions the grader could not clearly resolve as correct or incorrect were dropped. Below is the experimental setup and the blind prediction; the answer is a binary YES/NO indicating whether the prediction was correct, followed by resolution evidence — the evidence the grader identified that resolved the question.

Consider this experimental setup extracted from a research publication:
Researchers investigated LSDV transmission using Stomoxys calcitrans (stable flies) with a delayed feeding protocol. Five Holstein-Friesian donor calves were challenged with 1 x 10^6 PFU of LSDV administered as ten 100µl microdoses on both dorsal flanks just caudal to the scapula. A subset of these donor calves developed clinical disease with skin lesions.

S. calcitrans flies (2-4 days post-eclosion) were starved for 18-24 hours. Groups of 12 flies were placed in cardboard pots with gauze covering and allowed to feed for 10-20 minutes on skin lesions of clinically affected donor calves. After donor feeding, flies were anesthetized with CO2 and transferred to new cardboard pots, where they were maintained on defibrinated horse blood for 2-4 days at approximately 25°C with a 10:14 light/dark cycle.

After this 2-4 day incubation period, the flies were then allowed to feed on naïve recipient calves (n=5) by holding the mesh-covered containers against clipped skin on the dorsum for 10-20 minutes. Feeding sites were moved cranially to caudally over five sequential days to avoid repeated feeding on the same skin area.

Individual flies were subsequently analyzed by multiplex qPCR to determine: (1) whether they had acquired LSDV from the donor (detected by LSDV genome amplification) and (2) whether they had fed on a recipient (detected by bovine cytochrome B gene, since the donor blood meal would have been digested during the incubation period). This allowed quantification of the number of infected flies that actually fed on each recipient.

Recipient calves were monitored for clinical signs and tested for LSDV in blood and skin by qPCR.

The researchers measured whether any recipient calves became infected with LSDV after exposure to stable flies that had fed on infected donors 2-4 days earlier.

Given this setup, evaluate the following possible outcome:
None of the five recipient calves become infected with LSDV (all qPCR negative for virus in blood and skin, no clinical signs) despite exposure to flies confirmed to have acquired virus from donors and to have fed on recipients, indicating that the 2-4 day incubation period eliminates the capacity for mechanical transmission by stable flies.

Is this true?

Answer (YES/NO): NO